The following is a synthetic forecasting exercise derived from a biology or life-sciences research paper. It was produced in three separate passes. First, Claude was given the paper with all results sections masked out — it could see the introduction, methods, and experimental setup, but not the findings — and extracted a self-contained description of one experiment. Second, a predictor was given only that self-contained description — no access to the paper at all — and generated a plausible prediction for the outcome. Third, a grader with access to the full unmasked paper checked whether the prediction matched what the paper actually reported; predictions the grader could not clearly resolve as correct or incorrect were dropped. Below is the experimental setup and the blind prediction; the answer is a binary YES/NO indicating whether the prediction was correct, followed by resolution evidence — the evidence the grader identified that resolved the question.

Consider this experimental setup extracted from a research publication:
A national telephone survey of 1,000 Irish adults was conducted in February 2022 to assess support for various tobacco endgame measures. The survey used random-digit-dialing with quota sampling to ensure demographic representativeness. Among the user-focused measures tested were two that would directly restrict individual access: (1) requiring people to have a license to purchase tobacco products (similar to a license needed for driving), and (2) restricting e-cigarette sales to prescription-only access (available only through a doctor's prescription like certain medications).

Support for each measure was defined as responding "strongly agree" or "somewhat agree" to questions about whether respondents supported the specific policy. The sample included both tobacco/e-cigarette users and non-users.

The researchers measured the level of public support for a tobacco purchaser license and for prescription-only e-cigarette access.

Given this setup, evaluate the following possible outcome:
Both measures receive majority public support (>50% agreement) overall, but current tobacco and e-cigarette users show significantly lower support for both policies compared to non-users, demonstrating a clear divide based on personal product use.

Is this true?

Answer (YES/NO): NO